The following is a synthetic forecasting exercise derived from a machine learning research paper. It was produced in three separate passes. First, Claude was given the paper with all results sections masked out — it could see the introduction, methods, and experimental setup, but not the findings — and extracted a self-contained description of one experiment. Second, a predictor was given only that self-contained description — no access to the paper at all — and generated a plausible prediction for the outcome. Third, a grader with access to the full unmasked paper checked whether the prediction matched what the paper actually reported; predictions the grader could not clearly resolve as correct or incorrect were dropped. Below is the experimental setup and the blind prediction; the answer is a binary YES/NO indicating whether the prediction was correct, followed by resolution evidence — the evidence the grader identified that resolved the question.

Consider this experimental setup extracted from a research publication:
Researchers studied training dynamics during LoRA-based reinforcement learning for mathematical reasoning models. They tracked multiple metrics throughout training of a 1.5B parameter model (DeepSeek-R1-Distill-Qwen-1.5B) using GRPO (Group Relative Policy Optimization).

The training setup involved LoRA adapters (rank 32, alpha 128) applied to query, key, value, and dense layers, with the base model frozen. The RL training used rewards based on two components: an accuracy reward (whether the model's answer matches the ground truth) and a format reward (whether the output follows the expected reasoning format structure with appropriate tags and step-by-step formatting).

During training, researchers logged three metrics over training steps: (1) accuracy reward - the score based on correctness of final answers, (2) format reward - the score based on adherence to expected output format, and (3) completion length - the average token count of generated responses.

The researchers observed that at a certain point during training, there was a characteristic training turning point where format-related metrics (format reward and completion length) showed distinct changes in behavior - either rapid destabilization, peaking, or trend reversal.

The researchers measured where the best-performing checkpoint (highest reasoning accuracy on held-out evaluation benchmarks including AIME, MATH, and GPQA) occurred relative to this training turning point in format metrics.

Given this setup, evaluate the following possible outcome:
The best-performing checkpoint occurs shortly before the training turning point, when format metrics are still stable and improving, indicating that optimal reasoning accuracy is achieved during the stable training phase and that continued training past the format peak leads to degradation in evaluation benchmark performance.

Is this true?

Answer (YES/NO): YES